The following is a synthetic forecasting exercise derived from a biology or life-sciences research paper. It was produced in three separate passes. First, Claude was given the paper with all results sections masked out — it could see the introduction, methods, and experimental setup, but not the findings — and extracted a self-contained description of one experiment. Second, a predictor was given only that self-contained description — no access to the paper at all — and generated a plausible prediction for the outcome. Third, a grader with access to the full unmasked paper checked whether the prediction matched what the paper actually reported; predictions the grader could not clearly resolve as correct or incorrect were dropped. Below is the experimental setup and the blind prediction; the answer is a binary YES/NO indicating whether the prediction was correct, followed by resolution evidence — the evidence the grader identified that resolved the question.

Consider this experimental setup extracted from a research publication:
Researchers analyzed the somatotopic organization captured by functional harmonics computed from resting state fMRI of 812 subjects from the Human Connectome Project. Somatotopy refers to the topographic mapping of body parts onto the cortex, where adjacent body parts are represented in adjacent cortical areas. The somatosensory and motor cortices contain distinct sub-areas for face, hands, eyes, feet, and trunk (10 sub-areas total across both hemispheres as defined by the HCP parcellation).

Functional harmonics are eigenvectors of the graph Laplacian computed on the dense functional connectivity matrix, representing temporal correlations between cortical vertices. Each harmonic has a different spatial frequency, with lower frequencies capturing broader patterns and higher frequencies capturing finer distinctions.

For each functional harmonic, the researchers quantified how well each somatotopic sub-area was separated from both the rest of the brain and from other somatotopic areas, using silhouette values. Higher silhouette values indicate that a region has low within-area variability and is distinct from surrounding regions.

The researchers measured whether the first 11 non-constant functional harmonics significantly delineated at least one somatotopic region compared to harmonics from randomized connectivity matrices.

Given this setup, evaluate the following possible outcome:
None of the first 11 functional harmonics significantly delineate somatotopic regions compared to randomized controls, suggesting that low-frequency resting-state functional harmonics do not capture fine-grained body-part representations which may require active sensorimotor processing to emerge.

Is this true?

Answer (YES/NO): NO